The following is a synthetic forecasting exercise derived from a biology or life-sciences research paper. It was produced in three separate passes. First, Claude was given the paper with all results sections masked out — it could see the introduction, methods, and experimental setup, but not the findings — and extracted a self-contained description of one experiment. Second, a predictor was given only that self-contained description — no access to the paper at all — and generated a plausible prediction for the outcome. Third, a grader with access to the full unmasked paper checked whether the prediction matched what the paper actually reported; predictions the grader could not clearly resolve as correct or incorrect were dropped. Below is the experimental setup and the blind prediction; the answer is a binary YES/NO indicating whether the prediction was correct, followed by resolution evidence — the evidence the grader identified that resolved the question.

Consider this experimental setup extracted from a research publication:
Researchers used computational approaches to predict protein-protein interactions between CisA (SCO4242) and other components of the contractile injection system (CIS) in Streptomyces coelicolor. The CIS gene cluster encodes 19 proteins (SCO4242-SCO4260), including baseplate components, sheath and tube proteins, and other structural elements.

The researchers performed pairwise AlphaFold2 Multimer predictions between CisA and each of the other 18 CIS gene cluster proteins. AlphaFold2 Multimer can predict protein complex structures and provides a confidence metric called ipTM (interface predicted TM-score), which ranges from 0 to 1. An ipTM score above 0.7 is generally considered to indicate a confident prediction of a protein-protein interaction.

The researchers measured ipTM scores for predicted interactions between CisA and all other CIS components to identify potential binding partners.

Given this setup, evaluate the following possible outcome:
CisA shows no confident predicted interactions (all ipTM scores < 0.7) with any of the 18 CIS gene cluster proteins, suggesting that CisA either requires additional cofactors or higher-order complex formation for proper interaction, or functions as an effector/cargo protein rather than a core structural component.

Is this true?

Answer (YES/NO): NO